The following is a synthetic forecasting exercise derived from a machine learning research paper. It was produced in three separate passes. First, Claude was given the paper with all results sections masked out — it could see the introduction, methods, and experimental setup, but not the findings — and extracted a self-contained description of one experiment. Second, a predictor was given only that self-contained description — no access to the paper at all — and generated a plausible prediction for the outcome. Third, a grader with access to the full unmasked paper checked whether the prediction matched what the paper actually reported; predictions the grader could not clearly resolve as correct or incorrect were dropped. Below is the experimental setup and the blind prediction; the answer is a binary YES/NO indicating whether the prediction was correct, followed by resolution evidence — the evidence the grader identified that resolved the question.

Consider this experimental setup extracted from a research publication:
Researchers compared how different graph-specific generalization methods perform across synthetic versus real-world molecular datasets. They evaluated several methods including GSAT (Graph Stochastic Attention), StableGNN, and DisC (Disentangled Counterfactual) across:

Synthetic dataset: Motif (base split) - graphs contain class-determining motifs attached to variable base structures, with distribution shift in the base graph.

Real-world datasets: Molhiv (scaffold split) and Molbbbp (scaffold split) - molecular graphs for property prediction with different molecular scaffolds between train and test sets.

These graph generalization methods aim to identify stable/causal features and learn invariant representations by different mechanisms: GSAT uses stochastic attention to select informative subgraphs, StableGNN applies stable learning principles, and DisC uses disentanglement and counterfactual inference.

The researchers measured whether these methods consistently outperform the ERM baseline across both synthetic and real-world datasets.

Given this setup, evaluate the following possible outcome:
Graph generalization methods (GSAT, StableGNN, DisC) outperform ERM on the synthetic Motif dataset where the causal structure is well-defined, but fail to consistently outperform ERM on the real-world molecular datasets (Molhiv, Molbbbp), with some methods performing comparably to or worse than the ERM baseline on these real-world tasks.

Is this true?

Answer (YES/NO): NO